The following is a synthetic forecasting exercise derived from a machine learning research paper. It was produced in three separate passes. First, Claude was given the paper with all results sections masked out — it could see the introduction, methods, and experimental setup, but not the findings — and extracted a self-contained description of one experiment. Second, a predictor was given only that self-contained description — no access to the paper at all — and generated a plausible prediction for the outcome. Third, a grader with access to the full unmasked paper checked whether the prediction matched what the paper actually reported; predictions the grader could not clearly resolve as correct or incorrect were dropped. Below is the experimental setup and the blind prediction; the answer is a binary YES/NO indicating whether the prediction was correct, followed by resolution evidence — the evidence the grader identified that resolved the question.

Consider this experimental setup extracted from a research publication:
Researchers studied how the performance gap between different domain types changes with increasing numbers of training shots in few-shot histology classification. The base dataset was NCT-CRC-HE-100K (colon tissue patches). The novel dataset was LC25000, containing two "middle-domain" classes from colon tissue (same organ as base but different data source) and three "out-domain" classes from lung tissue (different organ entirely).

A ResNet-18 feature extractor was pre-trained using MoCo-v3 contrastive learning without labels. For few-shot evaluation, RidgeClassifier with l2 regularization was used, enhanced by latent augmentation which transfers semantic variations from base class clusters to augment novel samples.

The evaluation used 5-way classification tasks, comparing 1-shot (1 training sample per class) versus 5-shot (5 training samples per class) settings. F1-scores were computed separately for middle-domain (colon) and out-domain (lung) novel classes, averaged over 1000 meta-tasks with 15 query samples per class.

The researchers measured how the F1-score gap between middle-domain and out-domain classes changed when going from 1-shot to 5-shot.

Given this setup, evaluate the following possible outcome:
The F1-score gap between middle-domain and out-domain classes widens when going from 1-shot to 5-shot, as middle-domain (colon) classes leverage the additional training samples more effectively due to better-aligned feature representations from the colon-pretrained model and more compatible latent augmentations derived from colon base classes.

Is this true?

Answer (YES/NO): NO